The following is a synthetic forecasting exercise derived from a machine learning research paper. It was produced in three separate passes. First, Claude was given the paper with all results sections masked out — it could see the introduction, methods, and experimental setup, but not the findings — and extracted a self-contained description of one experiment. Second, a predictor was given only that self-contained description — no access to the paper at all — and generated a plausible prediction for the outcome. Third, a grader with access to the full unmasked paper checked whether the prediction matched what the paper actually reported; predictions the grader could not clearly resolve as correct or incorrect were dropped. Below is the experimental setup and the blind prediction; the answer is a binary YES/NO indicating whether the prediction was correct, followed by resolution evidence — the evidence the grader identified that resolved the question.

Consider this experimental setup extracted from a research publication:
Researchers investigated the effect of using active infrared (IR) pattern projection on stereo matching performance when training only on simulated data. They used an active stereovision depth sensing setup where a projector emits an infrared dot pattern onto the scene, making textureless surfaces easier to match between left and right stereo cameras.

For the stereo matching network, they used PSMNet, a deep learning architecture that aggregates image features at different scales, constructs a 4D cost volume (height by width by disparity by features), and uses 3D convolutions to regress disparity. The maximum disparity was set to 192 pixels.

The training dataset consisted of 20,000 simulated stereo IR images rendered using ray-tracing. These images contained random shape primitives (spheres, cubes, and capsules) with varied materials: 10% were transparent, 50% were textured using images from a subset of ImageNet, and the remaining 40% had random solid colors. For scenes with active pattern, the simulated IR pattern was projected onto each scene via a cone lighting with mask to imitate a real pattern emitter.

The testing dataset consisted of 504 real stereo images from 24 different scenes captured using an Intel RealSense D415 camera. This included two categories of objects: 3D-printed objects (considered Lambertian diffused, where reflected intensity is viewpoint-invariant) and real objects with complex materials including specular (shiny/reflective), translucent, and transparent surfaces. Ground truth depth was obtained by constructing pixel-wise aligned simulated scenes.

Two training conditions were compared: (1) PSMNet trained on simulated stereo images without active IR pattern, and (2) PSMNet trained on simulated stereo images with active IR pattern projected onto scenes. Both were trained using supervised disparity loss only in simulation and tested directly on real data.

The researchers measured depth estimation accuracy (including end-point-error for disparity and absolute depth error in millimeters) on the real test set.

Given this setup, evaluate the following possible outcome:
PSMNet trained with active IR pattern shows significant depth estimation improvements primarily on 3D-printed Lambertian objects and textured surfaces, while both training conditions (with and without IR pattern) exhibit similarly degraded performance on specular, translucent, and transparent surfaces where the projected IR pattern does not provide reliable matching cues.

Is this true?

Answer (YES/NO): NO